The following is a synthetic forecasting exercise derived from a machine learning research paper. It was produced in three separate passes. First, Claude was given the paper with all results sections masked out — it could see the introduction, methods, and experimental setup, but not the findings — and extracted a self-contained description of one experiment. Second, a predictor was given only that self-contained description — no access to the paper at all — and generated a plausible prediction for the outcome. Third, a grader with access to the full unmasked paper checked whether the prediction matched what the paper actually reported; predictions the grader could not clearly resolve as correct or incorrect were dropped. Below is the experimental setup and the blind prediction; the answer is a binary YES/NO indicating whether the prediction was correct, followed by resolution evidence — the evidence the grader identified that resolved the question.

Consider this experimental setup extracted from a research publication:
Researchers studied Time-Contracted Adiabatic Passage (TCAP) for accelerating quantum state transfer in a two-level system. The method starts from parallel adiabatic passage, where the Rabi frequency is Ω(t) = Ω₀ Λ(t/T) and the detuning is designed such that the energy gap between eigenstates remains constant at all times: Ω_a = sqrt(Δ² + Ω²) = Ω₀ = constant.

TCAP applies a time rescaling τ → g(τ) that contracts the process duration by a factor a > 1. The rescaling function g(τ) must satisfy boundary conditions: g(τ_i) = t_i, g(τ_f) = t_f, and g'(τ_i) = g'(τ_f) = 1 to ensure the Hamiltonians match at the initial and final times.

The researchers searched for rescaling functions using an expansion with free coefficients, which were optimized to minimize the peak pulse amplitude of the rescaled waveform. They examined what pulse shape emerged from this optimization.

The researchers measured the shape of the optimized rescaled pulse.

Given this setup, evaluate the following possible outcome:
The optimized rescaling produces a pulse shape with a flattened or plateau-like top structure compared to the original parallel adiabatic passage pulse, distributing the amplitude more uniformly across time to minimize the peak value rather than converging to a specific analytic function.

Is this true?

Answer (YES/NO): YES